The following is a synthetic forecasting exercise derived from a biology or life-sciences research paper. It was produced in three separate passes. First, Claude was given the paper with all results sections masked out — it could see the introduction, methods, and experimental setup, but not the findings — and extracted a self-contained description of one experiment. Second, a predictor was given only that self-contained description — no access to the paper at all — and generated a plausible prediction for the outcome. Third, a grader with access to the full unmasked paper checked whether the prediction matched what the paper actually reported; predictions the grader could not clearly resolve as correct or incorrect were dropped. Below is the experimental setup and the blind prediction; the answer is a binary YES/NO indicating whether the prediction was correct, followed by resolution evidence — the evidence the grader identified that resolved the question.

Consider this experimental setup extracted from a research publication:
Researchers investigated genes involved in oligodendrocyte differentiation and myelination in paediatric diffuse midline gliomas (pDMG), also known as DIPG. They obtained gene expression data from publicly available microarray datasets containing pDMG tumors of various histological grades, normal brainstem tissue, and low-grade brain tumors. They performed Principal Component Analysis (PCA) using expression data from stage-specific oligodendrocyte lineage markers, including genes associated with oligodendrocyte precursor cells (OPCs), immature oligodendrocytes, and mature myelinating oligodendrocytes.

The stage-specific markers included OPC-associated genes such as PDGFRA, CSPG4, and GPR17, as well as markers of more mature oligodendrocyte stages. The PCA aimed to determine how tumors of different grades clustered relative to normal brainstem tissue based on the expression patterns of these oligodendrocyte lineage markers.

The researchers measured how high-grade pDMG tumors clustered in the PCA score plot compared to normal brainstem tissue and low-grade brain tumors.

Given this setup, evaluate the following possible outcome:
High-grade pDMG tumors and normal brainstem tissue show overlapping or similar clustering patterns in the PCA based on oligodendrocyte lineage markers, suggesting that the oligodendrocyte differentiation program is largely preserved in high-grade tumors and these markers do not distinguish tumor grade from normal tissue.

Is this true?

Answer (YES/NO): NO